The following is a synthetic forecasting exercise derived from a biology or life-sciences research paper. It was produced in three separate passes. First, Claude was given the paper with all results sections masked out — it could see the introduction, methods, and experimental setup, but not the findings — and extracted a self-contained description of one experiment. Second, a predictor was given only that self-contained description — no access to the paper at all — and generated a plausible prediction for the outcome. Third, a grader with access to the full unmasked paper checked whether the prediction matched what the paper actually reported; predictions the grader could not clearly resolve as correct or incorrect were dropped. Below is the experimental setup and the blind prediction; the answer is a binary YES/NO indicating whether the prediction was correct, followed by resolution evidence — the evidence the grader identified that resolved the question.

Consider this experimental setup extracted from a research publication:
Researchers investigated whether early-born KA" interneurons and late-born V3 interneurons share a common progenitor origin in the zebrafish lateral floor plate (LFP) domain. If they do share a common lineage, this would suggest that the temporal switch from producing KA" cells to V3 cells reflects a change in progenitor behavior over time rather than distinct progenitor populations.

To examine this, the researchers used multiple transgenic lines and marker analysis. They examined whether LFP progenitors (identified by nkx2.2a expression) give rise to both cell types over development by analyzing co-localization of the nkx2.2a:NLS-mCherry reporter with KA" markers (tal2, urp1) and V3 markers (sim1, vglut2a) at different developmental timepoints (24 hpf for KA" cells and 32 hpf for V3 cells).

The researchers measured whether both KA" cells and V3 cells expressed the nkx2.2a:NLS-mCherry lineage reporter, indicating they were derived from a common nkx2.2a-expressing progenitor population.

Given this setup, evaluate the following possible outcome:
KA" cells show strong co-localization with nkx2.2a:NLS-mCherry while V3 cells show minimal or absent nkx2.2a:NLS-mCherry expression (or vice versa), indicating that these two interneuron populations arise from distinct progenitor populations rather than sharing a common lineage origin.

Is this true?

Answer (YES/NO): NO